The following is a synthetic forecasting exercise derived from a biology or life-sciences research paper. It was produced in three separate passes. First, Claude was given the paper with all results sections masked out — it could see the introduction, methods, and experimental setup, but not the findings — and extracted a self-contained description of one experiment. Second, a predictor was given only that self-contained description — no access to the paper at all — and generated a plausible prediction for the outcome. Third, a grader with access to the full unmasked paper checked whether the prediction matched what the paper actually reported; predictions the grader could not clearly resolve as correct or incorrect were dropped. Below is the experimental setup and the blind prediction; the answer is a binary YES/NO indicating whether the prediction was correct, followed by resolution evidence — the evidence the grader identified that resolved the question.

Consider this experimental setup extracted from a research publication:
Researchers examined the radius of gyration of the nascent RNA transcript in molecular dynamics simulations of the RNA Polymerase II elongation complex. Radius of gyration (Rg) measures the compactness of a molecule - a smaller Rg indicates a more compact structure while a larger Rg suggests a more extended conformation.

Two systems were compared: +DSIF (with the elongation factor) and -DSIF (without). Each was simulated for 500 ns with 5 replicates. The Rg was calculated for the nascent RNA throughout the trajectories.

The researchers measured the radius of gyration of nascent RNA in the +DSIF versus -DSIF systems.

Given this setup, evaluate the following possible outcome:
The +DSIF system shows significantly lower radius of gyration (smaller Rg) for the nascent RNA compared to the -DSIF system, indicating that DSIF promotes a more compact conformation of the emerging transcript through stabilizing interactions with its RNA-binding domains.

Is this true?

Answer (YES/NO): NO